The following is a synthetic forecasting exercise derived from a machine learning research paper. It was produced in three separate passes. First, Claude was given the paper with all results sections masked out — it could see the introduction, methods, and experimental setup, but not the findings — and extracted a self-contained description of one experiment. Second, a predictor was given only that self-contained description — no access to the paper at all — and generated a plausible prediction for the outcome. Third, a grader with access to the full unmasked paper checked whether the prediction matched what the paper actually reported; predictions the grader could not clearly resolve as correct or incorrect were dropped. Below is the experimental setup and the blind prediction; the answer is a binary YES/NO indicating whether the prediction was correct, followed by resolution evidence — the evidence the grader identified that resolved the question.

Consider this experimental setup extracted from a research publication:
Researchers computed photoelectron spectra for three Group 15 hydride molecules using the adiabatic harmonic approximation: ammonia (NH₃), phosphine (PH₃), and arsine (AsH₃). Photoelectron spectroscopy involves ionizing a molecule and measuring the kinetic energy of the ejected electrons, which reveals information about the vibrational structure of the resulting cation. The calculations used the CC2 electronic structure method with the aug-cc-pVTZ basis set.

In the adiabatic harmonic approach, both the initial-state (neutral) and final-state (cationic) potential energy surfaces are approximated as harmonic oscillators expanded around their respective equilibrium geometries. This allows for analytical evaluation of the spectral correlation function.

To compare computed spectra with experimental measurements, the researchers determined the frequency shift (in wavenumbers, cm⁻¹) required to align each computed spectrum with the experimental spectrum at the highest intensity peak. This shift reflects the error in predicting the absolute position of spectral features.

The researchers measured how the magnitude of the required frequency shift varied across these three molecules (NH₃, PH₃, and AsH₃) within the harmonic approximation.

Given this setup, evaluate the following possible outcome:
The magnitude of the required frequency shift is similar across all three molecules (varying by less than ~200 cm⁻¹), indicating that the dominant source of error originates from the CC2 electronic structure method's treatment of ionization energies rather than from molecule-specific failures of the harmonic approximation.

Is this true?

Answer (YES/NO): NO